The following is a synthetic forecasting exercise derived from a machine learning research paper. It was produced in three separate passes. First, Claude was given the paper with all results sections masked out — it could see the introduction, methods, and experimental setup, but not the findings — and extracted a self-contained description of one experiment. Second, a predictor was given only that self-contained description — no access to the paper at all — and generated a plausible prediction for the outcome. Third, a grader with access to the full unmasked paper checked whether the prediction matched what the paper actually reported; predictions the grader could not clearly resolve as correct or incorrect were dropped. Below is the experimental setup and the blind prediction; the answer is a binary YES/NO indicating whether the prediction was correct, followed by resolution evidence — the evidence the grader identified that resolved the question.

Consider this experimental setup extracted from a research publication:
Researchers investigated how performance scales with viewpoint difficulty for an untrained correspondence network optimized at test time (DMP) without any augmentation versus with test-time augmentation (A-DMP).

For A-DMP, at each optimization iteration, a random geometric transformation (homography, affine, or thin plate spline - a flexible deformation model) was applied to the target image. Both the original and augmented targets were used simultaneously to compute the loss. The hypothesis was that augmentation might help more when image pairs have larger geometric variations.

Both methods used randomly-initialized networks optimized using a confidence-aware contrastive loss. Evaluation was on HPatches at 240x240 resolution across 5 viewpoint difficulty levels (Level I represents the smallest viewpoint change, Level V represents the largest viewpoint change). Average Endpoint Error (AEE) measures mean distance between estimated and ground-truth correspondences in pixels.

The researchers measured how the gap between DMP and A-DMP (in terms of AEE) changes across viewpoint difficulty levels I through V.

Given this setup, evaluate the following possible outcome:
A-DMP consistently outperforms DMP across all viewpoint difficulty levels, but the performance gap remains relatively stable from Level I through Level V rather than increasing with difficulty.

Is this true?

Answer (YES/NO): NO